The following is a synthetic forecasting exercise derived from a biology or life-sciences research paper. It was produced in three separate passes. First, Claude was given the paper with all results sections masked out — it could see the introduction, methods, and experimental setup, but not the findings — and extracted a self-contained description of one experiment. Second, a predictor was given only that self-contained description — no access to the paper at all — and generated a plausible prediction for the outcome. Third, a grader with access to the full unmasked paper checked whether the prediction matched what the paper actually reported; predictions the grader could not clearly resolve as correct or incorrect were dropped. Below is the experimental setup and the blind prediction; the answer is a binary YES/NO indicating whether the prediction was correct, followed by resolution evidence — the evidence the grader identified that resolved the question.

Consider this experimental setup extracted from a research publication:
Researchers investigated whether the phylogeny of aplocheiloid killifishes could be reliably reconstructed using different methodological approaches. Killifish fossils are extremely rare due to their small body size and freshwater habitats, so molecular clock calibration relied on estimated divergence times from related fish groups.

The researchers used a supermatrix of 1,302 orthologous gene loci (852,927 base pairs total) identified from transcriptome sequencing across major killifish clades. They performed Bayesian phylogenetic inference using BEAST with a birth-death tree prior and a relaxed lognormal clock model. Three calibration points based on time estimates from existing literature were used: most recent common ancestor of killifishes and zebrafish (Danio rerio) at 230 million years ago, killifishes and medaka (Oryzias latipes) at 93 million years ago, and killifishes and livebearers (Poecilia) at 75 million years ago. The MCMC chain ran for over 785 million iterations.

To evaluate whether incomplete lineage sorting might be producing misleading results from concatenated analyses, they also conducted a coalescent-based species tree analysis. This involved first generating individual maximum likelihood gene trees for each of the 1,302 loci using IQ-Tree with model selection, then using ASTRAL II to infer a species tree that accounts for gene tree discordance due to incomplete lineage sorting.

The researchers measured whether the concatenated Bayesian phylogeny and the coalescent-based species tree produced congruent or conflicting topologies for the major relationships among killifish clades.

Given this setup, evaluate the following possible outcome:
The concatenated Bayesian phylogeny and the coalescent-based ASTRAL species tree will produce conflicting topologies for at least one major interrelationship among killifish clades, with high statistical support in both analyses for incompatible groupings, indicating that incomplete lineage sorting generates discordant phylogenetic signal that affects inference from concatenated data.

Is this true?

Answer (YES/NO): NO